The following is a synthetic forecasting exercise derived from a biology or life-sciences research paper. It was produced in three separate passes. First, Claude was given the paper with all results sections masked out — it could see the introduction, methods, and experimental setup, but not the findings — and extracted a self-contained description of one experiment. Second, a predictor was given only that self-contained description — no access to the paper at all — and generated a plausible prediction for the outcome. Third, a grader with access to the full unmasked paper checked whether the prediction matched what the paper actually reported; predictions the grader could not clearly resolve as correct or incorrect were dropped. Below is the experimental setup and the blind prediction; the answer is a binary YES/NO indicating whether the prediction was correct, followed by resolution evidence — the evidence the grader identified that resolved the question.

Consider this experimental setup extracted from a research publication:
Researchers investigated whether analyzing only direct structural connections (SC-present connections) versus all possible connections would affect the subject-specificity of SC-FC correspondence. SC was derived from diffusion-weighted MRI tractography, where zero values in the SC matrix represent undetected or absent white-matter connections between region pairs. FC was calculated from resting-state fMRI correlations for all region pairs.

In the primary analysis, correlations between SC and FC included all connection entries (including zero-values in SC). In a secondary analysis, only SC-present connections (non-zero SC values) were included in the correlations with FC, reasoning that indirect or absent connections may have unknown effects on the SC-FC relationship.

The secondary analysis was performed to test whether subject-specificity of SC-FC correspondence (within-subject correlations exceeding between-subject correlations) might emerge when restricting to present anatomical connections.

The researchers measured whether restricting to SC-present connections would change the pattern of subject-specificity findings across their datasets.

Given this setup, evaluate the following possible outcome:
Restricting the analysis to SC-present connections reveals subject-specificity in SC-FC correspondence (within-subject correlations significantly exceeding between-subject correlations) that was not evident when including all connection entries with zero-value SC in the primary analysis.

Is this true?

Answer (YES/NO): NO